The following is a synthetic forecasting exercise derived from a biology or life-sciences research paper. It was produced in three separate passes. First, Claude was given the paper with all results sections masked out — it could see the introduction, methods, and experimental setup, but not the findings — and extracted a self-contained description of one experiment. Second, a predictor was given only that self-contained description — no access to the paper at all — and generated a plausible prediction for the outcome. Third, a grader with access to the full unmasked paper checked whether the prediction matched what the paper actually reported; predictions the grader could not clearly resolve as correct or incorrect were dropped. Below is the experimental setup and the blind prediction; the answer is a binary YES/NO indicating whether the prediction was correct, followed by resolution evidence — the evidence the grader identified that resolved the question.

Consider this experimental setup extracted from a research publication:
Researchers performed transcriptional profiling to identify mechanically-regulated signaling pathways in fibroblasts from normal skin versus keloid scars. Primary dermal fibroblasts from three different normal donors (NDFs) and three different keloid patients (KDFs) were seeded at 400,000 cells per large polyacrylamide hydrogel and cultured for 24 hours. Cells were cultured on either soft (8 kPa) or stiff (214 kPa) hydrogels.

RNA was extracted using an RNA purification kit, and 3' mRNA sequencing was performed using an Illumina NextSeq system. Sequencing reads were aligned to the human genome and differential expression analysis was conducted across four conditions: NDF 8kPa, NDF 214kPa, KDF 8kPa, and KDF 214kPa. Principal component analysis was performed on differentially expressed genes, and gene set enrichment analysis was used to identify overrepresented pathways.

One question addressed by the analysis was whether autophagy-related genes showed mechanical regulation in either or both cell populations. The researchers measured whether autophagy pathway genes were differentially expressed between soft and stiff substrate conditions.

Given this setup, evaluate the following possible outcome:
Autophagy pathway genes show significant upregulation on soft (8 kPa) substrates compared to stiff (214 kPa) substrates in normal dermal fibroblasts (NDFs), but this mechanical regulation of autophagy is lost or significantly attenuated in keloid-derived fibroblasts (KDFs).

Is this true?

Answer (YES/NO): NO